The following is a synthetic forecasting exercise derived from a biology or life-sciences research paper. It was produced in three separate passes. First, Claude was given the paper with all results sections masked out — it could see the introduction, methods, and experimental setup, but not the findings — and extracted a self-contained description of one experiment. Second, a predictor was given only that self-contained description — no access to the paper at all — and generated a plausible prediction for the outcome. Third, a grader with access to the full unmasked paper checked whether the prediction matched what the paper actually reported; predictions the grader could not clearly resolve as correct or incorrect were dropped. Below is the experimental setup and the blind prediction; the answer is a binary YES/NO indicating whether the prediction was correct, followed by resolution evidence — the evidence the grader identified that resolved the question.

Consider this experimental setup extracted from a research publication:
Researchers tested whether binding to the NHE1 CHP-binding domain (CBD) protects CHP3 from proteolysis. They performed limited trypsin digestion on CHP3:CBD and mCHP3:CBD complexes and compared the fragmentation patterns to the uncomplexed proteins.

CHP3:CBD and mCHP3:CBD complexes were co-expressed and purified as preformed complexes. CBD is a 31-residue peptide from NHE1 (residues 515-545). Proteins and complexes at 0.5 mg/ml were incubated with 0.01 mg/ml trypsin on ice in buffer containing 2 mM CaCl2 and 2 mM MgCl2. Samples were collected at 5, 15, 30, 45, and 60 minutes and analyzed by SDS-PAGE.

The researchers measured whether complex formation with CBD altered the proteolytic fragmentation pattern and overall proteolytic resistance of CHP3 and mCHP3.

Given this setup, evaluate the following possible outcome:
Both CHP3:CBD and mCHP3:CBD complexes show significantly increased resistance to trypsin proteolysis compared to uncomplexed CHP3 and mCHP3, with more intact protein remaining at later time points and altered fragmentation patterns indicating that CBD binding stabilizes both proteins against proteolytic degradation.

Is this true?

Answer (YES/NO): YES